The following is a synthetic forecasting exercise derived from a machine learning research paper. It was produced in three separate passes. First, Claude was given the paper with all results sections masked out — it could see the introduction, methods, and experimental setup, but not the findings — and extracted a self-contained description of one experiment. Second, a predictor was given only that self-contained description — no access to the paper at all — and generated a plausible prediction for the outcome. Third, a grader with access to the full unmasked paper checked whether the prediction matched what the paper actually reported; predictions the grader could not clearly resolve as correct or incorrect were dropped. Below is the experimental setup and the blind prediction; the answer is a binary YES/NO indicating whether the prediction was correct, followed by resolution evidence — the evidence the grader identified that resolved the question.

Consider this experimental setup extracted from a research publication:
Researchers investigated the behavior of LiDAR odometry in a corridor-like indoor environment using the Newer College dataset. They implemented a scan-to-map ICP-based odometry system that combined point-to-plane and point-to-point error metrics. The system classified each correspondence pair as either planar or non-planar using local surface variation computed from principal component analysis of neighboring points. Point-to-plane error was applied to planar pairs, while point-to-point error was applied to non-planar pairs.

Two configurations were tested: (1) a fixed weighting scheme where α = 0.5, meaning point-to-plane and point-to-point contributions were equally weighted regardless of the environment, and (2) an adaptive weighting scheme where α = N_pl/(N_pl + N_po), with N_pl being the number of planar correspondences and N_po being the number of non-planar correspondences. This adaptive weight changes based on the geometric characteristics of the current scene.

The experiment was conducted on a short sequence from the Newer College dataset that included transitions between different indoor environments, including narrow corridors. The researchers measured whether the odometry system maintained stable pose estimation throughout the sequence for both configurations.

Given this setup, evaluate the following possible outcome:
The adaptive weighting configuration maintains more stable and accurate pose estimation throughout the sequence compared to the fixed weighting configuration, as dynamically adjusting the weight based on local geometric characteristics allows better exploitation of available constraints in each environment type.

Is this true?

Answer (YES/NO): YES